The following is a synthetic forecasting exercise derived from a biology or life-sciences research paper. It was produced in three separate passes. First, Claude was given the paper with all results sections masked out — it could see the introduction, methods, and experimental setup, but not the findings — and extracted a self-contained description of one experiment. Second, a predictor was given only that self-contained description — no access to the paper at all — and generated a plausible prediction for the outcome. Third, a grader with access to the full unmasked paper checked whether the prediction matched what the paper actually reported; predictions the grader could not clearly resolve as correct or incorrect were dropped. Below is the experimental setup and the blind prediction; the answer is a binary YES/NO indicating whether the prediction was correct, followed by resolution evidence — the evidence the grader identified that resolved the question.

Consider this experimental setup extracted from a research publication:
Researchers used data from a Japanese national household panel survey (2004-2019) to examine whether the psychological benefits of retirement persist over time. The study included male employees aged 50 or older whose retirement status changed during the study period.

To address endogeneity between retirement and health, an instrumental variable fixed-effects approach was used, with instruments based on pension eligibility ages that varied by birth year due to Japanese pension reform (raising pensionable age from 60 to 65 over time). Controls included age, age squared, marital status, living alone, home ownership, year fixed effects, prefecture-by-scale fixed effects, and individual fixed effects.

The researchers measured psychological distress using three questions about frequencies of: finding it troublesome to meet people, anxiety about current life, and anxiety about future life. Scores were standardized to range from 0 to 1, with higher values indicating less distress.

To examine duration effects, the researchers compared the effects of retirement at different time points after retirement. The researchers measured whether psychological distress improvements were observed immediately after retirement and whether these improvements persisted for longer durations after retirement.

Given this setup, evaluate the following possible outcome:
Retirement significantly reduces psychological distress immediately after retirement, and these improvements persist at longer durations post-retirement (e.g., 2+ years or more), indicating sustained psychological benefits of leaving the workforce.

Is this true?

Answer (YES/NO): NO